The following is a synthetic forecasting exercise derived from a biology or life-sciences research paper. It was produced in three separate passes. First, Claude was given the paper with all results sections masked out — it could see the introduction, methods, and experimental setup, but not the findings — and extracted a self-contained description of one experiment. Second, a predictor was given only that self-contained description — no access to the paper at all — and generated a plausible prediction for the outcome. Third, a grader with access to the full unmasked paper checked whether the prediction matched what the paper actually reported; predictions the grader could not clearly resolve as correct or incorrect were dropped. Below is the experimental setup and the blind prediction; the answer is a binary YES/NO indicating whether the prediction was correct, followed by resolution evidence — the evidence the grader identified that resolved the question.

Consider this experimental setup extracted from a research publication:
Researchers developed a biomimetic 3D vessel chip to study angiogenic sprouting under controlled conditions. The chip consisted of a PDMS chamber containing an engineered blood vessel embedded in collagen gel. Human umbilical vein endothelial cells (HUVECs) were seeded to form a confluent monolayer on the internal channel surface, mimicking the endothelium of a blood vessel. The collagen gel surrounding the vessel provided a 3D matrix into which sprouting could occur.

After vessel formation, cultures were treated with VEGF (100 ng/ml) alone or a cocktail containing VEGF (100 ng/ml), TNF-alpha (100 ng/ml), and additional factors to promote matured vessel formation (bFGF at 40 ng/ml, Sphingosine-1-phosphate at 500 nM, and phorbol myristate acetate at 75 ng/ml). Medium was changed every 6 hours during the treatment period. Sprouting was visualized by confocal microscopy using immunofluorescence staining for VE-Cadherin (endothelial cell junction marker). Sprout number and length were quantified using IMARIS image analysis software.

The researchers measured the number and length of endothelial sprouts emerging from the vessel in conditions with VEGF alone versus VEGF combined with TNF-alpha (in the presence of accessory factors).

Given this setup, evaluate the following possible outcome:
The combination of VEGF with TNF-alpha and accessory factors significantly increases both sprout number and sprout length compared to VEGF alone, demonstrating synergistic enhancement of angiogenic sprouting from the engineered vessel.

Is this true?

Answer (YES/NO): NO